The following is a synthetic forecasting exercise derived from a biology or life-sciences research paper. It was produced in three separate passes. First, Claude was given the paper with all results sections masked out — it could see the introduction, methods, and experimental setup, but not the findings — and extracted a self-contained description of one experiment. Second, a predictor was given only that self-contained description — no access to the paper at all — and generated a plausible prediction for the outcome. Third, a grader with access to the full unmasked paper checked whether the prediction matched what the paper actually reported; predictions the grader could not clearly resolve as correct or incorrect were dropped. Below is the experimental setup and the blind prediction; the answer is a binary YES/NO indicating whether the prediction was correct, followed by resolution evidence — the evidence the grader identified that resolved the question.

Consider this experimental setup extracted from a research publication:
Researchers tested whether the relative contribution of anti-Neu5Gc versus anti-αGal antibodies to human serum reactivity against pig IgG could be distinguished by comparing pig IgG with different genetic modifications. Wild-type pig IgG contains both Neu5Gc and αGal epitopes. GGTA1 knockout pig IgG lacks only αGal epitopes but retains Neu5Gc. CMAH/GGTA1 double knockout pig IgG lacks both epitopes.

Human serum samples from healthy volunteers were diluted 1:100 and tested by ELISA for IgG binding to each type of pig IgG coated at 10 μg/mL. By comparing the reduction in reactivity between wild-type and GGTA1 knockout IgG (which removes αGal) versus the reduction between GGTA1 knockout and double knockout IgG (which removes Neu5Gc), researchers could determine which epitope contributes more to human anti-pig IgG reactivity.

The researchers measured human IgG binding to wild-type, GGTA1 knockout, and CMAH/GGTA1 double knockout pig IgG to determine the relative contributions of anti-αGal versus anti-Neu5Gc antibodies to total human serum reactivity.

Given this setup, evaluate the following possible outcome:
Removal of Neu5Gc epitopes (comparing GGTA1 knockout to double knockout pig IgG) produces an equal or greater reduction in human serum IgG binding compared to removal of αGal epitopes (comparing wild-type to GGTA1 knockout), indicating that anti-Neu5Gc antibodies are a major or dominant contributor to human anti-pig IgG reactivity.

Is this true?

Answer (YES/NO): YES